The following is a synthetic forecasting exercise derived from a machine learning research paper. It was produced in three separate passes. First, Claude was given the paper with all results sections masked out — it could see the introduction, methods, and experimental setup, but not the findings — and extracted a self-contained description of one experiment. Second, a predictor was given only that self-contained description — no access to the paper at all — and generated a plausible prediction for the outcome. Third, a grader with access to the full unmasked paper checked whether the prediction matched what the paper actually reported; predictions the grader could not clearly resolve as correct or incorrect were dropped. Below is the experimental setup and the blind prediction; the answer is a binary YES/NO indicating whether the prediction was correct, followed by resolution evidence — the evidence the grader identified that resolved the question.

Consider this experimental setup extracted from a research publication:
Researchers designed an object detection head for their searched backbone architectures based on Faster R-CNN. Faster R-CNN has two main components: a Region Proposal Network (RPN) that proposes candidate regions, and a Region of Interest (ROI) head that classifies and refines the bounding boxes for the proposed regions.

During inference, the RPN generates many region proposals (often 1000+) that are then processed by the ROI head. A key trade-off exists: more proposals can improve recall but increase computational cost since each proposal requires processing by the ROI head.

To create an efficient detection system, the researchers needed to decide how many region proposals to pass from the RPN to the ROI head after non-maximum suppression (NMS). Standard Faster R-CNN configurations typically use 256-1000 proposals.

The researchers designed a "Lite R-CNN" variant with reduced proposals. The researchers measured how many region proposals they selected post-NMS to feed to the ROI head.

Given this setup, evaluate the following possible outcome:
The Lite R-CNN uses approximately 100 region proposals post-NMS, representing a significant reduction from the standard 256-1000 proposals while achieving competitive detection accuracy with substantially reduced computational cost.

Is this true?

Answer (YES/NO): NO